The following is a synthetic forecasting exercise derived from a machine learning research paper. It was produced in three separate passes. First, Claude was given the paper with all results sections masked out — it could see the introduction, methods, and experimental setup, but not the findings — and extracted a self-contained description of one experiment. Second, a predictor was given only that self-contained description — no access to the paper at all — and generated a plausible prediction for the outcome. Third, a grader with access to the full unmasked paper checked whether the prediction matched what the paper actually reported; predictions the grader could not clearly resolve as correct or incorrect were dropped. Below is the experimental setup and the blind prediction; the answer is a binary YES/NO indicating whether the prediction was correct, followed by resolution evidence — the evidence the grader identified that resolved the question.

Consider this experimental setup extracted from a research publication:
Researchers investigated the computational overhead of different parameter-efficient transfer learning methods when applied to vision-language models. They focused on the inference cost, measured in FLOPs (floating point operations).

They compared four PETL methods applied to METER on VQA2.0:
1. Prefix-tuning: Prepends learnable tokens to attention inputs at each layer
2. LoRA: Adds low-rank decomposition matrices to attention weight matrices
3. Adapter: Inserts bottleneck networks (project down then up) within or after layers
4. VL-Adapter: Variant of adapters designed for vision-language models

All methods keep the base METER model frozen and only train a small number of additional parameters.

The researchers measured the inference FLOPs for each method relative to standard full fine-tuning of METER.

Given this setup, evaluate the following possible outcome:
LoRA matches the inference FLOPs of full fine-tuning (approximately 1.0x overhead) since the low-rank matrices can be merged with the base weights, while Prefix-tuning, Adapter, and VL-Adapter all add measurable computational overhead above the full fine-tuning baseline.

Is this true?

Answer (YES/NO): YES